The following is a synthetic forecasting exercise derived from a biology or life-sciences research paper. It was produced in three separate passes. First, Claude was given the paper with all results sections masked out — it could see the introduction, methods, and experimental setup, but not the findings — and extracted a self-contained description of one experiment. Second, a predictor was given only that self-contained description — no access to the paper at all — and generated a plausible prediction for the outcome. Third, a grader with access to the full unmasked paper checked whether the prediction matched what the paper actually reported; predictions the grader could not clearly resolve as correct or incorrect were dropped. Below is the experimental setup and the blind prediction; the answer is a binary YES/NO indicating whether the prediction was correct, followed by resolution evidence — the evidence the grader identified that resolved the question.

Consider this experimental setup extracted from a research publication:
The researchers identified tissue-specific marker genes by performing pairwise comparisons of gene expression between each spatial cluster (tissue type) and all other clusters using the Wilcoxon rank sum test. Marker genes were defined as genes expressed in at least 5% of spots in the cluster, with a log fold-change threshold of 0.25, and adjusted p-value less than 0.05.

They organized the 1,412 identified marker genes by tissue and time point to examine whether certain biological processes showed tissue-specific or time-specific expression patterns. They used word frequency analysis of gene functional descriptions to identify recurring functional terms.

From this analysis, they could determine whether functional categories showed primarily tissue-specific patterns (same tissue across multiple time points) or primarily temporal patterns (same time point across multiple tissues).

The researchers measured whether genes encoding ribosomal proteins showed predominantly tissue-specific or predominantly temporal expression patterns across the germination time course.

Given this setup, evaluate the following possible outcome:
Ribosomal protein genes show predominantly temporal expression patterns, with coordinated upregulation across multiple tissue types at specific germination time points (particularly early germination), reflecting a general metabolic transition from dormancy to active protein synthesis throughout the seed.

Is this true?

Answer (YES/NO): NO